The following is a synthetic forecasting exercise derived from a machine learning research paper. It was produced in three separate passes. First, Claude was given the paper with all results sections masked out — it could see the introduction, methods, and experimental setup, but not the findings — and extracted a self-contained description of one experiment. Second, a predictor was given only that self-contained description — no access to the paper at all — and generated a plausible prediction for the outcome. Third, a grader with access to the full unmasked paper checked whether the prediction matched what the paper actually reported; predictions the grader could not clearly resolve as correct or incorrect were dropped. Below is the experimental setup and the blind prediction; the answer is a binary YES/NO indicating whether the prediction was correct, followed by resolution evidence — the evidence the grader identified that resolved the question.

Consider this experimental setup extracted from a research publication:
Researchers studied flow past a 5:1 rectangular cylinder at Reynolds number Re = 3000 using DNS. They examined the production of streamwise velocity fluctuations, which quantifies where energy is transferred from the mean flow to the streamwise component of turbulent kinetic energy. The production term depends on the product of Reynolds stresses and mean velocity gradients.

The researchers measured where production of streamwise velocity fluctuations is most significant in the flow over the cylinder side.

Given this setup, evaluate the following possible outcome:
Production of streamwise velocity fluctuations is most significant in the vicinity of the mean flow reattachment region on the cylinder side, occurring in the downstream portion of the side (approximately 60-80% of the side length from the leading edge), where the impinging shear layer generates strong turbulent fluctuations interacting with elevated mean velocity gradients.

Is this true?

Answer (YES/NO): NO